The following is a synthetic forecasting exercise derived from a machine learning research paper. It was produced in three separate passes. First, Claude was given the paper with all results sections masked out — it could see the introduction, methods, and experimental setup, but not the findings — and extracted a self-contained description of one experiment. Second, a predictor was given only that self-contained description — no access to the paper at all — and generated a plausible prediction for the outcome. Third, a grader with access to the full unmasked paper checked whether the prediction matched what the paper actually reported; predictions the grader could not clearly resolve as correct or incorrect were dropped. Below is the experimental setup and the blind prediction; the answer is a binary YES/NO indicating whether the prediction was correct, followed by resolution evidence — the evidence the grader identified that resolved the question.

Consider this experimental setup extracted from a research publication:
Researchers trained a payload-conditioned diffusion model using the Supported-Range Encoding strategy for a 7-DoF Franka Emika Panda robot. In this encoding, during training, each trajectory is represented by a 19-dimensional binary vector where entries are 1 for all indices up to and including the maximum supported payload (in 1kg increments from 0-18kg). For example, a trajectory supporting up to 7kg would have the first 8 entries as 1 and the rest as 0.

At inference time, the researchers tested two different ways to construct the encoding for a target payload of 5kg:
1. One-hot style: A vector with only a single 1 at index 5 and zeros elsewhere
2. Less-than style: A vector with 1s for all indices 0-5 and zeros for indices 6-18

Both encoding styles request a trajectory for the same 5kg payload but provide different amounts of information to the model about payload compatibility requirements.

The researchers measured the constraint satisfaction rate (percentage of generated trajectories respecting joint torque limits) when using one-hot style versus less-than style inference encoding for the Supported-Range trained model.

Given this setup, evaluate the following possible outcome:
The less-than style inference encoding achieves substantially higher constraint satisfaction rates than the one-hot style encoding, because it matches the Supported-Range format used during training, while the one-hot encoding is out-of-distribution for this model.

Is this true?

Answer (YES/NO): YES